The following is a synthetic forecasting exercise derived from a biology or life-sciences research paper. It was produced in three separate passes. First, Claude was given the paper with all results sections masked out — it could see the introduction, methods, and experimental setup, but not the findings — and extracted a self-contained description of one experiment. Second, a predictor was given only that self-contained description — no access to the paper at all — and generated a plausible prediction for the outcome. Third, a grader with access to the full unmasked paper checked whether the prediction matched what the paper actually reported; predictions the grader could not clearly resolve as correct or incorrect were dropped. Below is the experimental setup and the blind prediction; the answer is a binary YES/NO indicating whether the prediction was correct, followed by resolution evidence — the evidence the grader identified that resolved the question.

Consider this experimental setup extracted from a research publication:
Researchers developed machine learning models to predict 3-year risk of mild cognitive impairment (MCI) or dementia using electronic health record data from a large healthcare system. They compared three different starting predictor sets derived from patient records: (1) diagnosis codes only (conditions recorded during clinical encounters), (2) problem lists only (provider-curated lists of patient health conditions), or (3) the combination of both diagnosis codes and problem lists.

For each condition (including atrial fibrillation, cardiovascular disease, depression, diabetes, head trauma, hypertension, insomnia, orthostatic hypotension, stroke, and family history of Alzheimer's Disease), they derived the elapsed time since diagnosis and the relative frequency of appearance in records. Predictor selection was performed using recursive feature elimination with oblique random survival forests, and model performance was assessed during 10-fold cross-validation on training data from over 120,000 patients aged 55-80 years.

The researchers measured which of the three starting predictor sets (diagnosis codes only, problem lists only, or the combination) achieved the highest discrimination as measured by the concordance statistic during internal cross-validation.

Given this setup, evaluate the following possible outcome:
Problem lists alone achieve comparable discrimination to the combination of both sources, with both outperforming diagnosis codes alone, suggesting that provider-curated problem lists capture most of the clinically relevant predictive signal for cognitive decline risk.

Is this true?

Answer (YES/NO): NO